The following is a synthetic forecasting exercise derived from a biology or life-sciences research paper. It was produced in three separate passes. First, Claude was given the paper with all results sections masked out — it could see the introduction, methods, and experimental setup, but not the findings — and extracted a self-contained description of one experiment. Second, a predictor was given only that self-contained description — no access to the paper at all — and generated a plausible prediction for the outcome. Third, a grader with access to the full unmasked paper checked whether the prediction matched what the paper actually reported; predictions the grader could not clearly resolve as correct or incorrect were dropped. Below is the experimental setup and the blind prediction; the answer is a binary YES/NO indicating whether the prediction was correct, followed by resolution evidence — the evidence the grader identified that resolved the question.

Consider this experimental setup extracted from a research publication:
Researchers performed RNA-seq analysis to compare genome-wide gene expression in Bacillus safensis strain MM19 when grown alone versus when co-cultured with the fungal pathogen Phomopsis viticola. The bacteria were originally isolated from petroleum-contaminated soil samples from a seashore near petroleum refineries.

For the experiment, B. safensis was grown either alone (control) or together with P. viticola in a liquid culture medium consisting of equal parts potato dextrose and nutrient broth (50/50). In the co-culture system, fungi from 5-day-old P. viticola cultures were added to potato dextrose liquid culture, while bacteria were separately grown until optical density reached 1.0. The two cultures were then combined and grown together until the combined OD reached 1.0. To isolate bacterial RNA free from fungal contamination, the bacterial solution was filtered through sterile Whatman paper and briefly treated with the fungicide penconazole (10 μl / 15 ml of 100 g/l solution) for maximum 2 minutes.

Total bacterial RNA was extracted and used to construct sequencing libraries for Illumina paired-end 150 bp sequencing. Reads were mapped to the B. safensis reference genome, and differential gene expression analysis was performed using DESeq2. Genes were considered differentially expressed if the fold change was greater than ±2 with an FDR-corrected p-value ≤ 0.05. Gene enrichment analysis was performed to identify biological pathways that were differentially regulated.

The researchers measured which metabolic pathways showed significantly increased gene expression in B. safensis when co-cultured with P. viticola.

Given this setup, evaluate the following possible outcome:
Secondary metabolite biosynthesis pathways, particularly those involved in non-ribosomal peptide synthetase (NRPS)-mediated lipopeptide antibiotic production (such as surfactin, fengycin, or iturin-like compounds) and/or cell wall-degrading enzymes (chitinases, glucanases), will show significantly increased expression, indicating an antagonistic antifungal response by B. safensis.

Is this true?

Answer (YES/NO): NO